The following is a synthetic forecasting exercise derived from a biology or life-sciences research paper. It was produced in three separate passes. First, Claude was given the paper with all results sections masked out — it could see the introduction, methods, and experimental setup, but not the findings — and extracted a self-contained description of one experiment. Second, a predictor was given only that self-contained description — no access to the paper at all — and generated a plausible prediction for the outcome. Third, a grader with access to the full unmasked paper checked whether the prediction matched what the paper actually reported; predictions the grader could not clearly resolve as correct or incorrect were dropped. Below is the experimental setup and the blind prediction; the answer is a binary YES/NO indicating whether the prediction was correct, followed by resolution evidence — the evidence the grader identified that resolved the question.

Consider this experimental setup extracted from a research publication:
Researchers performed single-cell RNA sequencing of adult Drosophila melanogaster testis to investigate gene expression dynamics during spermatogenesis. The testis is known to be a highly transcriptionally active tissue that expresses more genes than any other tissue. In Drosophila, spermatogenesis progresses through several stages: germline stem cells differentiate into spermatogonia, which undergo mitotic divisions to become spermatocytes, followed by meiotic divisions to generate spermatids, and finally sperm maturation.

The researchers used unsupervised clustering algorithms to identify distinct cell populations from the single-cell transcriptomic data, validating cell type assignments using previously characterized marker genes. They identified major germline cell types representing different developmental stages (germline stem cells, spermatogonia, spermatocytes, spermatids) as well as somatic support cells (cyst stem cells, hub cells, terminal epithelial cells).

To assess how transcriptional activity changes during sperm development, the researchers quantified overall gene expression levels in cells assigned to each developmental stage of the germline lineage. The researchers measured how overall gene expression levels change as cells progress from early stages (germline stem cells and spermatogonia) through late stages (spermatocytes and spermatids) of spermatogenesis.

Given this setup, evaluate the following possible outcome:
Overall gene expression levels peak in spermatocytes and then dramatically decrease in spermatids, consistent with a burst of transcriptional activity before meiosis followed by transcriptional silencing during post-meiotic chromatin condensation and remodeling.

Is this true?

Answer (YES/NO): NO